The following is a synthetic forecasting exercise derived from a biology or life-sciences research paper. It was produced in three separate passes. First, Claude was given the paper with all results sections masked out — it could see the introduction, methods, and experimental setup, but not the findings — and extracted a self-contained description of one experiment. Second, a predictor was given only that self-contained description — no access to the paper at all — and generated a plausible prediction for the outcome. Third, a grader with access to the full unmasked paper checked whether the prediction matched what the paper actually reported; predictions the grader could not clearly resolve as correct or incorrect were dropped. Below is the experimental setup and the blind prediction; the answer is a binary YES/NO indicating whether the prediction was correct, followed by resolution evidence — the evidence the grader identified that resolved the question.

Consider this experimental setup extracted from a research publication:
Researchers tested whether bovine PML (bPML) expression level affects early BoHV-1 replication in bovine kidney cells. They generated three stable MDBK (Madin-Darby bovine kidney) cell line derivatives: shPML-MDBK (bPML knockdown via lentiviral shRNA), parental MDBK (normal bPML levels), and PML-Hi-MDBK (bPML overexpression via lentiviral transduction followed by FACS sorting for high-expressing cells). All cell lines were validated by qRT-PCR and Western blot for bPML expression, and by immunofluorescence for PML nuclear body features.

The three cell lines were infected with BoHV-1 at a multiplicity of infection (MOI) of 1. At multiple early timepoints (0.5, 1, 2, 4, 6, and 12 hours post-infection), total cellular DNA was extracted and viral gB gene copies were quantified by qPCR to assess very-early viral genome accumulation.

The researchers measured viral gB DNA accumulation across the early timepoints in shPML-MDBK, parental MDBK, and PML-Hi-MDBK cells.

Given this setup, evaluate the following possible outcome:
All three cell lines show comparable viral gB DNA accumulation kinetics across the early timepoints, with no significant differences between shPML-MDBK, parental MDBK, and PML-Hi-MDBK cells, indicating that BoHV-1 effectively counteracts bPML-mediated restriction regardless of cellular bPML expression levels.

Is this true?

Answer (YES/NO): NO